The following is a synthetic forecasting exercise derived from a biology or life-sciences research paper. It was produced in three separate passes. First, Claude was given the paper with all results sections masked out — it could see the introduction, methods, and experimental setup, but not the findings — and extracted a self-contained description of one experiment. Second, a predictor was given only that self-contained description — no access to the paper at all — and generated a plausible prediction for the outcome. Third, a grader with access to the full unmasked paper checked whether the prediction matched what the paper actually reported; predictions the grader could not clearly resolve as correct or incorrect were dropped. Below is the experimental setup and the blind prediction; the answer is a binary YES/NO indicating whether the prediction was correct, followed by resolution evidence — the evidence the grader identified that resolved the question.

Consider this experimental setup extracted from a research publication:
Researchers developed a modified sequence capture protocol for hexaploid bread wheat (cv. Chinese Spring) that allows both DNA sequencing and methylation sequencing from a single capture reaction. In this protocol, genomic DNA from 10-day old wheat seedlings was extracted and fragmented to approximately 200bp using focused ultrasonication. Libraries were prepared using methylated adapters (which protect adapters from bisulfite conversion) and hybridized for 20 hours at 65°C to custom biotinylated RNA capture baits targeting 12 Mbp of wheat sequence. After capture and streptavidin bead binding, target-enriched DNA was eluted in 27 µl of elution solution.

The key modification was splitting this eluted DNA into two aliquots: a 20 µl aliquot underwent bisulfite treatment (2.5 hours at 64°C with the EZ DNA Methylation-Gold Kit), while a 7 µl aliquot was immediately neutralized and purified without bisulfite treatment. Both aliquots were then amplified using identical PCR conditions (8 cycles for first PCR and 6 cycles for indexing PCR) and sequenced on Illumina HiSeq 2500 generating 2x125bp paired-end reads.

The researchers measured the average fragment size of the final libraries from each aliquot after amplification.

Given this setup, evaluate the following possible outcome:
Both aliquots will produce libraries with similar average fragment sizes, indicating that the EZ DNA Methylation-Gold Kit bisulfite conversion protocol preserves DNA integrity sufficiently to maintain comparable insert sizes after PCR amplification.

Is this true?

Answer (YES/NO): NO